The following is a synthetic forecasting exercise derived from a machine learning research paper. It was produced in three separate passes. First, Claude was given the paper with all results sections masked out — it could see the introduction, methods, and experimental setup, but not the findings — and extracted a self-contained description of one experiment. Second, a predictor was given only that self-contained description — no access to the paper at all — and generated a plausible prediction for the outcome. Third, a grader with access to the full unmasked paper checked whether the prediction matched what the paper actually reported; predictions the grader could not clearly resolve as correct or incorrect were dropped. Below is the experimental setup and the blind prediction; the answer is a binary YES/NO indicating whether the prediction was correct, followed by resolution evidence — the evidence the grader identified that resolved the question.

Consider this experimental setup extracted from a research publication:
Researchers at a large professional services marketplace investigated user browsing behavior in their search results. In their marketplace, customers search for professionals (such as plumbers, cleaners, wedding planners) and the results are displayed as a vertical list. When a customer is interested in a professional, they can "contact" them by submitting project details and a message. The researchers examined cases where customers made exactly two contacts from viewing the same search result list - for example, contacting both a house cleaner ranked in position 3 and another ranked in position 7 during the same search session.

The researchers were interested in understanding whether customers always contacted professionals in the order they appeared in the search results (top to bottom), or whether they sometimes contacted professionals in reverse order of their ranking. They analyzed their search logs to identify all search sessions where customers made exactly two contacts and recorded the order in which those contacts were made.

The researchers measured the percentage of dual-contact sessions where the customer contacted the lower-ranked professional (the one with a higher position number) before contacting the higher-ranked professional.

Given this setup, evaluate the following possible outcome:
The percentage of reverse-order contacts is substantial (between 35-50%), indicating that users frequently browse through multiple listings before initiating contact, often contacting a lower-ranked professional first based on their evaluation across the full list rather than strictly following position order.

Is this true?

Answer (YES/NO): NO